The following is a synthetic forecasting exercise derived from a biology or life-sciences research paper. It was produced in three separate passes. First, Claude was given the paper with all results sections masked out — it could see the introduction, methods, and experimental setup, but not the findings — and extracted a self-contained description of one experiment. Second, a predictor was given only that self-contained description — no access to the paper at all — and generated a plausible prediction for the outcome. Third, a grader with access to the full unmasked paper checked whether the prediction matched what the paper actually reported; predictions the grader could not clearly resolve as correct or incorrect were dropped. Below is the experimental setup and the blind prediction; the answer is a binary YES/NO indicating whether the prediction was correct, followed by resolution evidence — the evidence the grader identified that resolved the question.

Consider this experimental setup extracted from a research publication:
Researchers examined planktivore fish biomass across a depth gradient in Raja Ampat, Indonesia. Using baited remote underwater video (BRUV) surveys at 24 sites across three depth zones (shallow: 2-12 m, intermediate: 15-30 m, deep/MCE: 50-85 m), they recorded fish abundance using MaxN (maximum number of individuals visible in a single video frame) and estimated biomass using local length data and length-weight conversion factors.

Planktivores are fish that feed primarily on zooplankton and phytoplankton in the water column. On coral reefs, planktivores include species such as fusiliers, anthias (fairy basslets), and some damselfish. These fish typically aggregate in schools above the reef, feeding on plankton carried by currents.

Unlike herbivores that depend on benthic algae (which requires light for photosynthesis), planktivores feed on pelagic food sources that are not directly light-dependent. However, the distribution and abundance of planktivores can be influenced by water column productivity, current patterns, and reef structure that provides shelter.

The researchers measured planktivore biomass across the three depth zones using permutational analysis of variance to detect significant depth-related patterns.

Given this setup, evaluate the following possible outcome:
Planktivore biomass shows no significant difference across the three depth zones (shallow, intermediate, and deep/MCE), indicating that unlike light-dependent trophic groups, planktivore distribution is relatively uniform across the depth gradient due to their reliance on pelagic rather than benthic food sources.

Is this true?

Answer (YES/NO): NO